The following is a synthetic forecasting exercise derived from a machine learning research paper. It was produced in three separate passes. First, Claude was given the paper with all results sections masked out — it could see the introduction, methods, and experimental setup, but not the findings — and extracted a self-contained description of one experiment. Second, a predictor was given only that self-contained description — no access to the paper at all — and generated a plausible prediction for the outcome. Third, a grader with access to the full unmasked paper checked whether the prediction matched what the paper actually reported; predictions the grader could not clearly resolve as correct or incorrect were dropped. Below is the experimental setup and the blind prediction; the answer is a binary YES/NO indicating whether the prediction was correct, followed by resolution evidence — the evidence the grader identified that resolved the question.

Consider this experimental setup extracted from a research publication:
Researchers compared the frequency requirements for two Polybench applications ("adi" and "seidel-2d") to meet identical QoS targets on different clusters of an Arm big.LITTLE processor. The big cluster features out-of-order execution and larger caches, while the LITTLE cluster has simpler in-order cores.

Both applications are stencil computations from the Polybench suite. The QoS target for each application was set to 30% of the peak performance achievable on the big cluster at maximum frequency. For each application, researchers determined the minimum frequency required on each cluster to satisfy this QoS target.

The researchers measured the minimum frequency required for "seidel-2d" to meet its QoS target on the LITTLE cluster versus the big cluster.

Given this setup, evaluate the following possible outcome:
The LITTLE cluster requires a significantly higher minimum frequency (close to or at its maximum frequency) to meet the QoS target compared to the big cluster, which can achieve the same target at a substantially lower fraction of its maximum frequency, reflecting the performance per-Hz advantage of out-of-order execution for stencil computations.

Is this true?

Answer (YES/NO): NO